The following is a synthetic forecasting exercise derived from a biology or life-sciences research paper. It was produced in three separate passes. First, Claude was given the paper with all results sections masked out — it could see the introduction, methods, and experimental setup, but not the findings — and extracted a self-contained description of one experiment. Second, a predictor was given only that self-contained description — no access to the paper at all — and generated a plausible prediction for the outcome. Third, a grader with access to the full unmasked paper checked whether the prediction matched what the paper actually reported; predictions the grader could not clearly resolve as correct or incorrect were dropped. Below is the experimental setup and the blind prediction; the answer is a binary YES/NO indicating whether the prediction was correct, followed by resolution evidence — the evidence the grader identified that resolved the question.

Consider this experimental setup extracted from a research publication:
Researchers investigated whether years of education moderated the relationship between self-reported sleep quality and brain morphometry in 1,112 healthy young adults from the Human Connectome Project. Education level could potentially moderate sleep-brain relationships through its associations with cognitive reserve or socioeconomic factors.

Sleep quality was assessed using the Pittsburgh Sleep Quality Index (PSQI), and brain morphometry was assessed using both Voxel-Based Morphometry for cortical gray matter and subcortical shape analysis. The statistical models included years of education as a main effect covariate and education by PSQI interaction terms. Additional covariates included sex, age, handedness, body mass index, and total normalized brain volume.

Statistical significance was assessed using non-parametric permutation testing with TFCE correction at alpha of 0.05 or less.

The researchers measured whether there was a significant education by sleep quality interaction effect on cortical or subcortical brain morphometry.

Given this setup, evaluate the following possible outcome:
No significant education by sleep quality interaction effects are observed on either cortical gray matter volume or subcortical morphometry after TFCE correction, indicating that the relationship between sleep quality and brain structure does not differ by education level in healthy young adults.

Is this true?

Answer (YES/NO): NO